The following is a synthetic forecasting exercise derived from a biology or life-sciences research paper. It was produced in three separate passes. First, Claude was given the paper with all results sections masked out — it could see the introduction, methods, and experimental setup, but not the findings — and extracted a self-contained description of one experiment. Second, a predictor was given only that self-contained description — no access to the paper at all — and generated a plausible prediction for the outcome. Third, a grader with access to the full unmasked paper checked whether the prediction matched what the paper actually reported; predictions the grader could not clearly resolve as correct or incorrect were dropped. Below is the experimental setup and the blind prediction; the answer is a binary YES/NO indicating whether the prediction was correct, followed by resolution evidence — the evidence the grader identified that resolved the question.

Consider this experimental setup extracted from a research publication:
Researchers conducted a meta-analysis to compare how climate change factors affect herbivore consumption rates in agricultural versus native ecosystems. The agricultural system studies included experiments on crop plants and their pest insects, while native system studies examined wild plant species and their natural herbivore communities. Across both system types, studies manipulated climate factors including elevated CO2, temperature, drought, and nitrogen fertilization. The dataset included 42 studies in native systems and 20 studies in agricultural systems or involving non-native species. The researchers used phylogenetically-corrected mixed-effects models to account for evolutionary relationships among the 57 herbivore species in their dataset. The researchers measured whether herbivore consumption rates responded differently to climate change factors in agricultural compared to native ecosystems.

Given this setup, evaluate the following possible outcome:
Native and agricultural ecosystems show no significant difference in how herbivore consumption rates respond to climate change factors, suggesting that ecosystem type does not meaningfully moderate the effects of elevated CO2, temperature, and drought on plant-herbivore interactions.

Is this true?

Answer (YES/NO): NO